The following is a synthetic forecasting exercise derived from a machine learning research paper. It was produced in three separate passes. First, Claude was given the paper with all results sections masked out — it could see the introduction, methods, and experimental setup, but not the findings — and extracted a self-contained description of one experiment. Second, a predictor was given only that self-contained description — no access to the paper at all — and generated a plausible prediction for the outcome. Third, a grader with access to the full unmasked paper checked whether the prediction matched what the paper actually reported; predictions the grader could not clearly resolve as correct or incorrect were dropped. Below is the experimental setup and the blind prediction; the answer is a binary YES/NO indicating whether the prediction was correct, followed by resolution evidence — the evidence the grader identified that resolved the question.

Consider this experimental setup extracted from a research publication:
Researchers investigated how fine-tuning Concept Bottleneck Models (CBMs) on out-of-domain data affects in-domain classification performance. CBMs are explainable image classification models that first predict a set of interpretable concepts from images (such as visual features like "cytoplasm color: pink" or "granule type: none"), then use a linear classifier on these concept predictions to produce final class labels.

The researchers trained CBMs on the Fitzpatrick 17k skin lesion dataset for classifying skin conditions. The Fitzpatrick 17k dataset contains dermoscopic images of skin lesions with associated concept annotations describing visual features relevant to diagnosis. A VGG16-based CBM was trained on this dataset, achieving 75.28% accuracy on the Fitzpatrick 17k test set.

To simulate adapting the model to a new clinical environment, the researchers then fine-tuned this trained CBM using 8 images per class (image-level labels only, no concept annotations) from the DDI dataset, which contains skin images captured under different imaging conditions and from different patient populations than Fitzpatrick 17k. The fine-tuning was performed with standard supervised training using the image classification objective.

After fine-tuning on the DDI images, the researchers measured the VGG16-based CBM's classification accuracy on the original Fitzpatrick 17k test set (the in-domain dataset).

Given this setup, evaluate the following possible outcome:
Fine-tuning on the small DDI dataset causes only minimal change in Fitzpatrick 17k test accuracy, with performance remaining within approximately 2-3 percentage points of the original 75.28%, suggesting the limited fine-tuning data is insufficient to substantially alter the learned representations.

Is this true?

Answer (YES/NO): NO